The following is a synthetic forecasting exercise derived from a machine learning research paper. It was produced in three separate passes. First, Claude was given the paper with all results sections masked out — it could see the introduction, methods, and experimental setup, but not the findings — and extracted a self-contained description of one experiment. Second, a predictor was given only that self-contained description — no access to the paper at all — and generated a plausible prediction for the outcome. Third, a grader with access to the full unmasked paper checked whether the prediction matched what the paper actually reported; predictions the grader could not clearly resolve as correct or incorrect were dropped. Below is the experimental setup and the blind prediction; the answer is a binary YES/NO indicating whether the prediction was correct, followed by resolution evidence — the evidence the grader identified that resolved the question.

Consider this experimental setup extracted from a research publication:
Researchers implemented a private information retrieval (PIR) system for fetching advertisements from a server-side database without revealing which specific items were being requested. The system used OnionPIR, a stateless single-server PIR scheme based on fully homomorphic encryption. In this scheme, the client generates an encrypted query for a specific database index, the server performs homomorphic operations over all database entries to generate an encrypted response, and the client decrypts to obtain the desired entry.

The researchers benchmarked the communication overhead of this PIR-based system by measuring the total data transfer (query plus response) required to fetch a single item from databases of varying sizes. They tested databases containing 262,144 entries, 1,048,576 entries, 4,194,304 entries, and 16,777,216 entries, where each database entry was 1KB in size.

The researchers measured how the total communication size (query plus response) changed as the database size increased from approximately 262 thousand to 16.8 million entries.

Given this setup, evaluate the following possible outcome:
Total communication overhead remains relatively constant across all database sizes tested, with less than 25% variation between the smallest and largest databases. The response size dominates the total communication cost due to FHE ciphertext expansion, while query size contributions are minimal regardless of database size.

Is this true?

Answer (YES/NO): NO